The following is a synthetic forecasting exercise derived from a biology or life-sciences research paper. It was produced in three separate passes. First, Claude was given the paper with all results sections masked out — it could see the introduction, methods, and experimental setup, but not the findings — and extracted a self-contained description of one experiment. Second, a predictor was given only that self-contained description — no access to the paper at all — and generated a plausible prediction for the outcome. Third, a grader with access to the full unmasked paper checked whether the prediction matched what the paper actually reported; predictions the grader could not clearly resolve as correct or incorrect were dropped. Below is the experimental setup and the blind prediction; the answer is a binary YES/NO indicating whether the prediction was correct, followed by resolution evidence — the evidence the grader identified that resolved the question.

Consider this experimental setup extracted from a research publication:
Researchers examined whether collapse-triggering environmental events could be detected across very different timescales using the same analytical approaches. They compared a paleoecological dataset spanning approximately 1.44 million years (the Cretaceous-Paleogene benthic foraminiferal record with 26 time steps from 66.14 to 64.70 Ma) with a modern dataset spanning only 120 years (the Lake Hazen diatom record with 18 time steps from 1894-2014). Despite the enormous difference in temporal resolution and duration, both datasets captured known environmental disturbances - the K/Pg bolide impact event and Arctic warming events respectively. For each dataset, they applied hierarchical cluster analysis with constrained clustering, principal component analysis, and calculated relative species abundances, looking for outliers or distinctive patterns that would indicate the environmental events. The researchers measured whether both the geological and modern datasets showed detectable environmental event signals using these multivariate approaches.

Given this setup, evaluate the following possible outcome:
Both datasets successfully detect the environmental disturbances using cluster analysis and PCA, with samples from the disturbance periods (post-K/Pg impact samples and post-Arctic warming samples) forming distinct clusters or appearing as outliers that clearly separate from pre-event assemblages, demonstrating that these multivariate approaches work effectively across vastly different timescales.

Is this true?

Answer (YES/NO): YES